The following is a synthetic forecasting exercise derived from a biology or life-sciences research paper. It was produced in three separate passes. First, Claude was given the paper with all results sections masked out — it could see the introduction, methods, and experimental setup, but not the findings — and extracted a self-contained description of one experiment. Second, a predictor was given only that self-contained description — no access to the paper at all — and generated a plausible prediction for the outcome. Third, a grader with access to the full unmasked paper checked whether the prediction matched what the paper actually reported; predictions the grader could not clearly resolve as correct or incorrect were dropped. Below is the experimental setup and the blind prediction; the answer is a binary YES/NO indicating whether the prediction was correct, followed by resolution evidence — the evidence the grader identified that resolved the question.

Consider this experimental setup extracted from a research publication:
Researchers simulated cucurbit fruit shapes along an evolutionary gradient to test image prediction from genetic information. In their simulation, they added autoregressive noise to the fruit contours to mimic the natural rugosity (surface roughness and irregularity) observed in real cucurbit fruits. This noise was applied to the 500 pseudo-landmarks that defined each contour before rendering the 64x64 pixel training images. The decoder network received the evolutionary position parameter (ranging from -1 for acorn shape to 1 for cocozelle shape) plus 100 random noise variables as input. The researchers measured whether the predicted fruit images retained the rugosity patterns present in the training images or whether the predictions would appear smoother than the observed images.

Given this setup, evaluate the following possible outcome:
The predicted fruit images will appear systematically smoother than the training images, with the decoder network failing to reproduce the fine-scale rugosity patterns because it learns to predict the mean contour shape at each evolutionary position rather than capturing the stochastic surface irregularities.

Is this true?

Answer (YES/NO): NO